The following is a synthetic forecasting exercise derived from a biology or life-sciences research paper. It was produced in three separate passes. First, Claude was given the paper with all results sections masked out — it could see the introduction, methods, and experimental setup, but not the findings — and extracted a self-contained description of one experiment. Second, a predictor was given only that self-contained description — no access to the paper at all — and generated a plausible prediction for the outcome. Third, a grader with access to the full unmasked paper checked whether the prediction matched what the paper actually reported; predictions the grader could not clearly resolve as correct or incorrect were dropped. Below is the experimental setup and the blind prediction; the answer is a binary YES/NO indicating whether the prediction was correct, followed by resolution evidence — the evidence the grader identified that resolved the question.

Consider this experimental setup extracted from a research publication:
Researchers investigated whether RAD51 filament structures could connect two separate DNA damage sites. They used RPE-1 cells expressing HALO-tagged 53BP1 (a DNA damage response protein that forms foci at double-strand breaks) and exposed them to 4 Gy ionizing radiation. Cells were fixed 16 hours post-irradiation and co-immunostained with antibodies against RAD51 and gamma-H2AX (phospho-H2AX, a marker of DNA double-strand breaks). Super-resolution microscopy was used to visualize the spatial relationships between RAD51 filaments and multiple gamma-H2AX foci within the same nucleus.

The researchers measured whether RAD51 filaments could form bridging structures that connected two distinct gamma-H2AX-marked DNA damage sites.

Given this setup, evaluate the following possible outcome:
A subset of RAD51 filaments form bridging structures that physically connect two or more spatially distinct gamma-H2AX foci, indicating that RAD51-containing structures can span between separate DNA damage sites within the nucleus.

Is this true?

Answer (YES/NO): YES